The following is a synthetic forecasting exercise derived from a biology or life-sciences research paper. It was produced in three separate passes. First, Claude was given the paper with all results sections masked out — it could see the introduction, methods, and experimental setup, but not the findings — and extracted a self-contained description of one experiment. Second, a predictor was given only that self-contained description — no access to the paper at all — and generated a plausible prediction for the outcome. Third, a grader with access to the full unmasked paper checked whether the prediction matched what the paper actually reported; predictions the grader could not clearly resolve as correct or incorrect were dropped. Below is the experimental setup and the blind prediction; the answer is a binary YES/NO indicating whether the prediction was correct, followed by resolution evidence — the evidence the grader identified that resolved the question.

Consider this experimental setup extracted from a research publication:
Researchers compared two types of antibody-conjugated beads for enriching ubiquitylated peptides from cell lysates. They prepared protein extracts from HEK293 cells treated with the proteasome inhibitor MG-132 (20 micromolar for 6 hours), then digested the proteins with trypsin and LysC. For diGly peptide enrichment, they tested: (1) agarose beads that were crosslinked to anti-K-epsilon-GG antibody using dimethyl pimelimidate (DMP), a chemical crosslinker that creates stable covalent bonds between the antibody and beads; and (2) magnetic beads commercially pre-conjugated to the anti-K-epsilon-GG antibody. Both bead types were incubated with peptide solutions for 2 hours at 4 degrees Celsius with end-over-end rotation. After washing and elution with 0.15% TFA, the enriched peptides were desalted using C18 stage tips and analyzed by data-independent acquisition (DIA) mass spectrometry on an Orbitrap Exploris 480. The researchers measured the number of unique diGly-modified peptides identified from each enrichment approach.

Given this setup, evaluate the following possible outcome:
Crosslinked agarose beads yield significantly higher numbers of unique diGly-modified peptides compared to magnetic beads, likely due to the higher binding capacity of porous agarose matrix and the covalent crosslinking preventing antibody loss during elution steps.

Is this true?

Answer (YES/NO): NO